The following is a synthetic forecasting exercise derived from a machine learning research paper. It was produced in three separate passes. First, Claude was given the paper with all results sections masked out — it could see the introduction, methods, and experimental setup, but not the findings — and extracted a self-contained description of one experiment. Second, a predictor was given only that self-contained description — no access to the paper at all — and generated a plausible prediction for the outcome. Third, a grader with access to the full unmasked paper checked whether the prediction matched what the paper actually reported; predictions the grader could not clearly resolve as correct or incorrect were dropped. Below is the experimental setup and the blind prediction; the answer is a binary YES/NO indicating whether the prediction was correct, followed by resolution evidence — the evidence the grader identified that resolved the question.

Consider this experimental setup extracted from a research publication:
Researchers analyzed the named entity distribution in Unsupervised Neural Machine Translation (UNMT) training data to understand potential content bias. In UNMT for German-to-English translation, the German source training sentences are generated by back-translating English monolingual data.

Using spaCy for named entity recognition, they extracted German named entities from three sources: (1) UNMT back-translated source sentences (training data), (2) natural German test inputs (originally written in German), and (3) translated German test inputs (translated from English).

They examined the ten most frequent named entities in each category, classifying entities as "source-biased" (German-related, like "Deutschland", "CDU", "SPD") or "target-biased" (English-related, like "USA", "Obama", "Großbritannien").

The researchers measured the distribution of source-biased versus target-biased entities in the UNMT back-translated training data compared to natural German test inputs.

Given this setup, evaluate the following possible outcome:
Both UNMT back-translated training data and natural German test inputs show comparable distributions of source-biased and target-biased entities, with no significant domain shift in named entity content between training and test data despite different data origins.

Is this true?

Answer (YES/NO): NO